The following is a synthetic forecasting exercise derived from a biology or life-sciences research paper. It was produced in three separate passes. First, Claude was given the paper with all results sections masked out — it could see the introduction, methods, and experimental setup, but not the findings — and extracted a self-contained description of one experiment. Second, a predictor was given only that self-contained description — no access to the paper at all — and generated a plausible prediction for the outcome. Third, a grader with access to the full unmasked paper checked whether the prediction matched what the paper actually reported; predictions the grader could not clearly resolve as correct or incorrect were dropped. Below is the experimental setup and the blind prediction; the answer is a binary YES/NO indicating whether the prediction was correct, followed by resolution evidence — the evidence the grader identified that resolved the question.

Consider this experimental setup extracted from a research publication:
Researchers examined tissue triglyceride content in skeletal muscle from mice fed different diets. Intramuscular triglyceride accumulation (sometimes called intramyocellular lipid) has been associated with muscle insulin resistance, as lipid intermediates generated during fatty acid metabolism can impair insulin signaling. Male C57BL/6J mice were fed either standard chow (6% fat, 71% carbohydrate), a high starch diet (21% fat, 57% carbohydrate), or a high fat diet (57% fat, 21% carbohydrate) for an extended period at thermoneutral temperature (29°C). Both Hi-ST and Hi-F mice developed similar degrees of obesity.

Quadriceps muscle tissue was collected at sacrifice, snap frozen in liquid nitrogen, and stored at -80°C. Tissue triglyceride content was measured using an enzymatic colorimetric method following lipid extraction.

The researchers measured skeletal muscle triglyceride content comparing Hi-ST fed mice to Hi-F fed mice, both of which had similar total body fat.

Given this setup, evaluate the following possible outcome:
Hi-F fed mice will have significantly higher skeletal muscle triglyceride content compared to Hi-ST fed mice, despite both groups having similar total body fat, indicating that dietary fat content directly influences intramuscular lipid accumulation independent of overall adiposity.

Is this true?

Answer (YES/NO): NO